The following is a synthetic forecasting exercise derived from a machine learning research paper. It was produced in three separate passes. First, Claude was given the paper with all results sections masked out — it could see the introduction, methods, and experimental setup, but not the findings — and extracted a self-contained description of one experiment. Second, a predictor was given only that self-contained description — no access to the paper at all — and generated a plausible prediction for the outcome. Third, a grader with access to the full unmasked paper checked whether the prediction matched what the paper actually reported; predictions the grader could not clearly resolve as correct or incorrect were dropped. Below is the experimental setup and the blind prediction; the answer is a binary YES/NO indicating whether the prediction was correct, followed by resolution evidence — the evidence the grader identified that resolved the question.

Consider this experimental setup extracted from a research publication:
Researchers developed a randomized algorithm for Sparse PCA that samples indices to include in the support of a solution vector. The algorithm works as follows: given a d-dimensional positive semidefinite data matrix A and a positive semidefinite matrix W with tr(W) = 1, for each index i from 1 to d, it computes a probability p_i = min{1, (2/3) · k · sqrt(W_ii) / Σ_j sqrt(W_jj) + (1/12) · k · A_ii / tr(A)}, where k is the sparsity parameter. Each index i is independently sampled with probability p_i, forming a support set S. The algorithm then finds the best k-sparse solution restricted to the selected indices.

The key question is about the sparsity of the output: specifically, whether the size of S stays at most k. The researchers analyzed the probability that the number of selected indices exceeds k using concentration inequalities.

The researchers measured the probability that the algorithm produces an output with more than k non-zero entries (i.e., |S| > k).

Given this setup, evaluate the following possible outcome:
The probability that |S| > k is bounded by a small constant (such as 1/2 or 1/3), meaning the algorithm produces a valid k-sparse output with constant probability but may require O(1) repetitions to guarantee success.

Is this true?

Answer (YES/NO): NO